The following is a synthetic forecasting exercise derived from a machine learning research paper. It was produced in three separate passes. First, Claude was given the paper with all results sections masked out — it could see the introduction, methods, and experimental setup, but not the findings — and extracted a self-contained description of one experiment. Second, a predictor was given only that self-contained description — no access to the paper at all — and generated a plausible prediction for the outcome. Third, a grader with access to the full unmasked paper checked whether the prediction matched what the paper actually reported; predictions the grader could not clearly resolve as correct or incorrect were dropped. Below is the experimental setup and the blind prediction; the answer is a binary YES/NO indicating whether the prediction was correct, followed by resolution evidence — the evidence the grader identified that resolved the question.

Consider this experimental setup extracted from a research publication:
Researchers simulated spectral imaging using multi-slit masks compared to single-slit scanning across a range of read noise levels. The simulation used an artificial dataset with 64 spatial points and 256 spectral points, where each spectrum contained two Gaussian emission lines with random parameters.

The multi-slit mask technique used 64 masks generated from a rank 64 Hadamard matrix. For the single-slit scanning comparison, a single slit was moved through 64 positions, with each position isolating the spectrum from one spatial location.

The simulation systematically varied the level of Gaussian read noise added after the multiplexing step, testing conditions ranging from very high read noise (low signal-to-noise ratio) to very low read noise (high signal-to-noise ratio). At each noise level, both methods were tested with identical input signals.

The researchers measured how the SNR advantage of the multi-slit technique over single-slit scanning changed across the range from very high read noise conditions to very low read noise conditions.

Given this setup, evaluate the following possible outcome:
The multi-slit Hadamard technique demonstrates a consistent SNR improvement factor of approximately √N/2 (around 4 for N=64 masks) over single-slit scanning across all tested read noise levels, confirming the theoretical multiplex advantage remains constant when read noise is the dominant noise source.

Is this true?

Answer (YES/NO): NO